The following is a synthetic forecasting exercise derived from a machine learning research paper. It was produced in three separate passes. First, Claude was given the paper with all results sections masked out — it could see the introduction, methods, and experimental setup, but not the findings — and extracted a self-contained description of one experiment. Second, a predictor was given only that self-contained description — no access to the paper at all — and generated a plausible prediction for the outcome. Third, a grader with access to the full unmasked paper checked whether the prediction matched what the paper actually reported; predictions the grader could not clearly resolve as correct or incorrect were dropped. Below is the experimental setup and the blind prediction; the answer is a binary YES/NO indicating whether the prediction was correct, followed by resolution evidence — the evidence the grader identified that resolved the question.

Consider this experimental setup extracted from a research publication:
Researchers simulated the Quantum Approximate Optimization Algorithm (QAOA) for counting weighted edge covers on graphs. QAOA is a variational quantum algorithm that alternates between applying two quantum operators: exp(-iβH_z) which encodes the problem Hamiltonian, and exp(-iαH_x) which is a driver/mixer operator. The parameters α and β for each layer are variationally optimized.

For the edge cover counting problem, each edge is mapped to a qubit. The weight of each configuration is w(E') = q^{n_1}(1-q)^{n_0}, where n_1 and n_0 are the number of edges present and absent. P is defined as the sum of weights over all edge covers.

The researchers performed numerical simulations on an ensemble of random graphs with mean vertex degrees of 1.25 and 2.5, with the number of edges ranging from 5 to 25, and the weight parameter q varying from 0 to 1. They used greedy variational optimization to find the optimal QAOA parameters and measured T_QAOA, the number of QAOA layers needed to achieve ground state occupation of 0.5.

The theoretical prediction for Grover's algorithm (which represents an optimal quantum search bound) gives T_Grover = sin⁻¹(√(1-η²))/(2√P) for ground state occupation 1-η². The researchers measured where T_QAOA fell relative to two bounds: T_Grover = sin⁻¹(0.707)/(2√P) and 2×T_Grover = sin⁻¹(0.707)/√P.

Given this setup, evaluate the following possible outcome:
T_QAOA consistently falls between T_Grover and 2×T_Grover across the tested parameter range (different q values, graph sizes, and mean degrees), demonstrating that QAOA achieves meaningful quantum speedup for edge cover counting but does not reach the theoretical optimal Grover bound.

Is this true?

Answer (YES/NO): NO